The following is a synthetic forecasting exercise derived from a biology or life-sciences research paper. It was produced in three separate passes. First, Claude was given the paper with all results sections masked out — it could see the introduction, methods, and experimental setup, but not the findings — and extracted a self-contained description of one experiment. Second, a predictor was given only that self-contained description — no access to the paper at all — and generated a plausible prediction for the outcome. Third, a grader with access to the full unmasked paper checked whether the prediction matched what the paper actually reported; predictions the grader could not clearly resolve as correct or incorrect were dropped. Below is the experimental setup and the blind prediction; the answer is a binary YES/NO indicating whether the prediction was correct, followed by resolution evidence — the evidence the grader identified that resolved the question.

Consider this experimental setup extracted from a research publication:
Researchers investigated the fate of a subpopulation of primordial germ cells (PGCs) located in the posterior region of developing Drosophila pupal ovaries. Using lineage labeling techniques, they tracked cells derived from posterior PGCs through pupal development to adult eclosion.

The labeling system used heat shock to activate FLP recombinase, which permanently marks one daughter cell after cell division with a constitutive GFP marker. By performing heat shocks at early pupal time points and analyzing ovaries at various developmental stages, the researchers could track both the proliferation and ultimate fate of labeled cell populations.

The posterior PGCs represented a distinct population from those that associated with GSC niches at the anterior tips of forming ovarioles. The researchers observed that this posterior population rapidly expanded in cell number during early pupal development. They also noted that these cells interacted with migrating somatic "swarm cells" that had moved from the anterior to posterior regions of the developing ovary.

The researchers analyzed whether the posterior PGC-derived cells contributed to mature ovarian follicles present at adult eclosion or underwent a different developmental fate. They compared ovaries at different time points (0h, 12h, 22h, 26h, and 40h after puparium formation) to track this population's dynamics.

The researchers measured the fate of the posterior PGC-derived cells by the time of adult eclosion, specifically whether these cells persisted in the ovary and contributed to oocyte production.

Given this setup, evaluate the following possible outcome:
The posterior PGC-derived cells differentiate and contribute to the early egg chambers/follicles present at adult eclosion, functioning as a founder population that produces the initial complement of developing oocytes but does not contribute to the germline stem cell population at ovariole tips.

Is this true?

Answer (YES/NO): NO